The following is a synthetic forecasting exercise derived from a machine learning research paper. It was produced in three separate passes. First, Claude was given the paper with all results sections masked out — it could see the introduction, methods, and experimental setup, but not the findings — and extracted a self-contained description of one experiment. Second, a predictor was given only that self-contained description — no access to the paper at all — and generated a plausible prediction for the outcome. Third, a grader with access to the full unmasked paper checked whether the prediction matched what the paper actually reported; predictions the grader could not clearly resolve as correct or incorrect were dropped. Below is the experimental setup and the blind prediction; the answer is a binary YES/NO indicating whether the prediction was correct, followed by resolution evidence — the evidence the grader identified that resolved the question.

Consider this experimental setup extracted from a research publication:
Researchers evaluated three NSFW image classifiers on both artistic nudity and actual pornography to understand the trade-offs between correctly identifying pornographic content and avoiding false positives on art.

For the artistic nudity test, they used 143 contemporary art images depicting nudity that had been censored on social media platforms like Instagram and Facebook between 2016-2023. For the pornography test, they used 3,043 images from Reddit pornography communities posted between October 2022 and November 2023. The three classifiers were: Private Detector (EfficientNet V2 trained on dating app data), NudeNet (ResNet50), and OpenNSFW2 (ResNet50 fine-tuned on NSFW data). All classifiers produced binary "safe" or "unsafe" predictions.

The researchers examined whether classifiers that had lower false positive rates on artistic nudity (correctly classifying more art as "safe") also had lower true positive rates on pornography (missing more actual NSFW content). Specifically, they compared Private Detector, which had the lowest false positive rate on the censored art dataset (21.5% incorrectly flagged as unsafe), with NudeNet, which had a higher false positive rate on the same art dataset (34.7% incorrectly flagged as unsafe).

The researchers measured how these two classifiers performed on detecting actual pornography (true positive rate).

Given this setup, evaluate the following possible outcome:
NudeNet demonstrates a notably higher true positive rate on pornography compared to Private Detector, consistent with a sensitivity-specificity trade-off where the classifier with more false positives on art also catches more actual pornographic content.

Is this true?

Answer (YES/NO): YES